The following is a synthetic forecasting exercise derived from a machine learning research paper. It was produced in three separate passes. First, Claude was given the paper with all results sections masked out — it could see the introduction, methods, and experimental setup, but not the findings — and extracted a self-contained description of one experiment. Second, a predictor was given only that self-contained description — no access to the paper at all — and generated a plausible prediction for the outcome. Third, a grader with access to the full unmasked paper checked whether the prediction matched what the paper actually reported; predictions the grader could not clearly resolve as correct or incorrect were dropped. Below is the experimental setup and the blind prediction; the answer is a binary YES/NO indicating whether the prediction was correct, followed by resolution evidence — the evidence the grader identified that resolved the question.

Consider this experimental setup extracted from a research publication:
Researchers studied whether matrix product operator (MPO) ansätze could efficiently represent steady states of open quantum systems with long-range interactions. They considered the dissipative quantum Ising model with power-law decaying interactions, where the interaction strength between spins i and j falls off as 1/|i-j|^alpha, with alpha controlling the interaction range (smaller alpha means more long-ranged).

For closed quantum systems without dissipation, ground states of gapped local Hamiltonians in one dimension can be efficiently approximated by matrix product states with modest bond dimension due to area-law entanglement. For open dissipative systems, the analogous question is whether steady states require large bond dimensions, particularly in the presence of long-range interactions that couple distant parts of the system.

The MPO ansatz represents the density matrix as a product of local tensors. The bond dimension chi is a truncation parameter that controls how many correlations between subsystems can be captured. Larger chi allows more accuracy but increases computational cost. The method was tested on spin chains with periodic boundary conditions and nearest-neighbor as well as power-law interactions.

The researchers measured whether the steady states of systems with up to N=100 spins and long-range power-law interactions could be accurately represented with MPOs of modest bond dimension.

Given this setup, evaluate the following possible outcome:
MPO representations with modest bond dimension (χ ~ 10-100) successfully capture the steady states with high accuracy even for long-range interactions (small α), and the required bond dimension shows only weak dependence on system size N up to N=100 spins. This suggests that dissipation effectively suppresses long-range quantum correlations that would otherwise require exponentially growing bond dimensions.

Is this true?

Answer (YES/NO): YES